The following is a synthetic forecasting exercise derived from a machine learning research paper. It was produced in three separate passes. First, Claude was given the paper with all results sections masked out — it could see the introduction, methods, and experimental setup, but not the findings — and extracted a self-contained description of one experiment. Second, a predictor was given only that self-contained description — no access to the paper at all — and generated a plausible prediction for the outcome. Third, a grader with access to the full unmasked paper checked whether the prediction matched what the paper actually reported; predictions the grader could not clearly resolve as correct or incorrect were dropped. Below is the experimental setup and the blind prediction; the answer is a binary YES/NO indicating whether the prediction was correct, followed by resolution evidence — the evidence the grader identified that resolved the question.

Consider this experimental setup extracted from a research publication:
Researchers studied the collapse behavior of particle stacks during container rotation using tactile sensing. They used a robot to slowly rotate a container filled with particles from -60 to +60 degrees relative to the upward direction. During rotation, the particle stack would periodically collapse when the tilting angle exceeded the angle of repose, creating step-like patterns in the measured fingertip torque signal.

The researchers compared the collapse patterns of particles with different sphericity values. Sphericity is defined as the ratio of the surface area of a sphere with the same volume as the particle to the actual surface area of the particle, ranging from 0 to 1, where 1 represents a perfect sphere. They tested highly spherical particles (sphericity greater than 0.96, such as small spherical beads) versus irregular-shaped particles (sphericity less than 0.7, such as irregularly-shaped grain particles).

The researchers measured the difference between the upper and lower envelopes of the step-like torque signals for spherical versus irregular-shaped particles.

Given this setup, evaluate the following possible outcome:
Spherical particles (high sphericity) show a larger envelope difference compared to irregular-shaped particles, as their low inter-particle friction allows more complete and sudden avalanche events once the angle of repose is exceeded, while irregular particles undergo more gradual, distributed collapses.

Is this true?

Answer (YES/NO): NO